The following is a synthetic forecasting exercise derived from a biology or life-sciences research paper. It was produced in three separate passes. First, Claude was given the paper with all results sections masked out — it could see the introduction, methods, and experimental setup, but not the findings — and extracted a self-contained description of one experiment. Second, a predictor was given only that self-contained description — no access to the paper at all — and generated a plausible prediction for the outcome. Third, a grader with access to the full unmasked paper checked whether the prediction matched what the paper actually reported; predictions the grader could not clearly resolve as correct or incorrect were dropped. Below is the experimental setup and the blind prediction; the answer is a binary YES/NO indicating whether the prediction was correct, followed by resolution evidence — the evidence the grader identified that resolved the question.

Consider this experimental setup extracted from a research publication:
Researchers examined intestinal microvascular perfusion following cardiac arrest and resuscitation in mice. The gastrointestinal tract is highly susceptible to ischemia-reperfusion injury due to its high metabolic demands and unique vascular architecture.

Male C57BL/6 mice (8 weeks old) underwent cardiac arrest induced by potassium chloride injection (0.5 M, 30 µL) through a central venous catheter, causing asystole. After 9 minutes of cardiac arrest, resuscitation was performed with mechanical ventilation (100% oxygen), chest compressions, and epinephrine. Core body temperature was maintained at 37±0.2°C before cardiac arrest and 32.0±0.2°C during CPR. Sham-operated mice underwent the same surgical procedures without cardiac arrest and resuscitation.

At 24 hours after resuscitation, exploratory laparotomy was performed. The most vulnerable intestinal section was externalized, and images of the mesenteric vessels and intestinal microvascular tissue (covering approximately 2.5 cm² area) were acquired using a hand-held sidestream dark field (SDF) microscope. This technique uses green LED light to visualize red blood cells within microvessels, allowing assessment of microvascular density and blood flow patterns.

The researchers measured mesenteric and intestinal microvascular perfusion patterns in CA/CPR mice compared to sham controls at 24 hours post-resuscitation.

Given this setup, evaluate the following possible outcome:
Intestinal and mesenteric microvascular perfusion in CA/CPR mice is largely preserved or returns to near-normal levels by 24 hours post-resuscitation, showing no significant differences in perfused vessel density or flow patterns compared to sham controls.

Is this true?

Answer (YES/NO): NO